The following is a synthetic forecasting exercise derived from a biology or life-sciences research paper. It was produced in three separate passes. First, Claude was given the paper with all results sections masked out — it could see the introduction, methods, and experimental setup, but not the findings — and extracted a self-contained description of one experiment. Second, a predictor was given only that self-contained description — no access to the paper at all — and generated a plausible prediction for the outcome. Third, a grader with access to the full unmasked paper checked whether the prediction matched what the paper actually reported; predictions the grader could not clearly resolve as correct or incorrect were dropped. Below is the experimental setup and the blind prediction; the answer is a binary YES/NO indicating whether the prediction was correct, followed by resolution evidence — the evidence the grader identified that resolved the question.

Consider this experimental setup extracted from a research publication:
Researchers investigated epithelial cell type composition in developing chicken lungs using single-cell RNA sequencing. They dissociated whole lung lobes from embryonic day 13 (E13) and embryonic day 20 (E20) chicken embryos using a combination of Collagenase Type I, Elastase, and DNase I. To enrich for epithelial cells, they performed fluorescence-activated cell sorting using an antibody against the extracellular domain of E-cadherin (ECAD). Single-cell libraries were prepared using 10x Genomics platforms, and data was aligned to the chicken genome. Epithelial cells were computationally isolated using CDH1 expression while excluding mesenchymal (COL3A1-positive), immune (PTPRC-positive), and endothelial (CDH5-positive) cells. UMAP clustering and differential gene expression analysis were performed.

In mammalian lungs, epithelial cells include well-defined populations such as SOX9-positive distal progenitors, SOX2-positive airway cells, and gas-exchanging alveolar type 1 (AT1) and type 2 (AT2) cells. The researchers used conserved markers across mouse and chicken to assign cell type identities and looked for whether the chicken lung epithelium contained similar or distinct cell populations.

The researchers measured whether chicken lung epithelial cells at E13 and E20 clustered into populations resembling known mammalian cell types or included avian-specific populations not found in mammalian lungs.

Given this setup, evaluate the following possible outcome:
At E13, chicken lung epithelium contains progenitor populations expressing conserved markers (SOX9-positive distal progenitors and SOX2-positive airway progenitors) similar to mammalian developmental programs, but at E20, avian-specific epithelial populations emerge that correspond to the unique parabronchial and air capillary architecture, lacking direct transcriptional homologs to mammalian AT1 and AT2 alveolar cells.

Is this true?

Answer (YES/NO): NO